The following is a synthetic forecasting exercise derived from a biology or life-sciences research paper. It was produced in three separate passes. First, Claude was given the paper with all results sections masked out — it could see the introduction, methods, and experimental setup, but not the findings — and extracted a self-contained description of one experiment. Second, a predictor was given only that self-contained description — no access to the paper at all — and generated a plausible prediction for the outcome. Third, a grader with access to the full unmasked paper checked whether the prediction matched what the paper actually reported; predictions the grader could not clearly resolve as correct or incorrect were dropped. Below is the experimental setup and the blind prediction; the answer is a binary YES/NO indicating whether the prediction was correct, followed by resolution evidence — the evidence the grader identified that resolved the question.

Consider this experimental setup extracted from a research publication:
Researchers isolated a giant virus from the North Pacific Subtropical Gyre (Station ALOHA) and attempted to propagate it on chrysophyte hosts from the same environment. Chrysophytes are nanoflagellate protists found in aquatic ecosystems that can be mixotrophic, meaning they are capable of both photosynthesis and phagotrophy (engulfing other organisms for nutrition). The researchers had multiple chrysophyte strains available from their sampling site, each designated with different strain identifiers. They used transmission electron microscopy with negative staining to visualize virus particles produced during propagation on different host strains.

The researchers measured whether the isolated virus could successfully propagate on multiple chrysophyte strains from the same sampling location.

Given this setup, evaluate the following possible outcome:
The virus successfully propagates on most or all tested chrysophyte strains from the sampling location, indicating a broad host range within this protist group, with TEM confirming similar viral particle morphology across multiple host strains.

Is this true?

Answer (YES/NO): NO